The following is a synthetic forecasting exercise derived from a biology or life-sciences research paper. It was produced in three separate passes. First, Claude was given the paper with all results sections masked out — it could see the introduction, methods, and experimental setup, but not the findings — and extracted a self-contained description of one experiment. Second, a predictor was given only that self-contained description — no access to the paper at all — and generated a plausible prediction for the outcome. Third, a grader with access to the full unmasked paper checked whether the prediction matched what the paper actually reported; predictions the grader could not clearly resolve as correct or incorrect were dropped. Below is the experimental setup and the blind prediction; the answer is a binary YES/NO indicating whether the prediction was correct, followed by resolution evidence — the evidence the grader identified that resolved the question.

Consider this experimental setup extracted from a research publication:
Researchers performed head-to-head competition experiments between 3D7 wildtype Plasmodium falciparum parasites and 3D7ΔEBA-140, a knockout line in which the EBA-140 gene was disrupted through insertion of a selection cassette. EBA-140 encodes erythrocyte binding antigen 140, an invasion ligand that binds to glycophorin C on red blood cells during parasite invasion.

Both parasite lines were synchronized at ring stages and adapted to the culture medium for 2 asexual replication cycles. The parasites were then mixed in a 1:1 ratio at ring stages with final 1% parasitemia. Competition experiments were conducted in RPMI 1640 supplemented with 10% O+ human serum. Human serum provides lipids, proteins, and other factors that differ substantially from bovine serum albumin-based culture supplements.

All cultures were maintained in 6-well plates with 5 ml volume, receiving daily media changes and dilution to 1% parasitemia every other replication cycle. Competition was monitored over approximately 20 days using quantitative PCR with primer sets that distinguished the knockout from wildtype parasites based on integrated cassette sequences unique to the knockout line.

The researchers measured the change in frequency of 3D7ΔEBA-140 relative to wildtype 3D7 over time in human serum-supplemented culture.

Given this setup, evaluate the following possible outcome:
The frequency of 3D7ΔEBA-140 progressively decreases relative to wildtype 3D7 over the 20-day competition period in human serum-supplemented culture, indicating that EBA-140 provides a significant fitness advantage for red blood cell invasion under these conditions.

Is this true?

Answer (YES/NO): YES